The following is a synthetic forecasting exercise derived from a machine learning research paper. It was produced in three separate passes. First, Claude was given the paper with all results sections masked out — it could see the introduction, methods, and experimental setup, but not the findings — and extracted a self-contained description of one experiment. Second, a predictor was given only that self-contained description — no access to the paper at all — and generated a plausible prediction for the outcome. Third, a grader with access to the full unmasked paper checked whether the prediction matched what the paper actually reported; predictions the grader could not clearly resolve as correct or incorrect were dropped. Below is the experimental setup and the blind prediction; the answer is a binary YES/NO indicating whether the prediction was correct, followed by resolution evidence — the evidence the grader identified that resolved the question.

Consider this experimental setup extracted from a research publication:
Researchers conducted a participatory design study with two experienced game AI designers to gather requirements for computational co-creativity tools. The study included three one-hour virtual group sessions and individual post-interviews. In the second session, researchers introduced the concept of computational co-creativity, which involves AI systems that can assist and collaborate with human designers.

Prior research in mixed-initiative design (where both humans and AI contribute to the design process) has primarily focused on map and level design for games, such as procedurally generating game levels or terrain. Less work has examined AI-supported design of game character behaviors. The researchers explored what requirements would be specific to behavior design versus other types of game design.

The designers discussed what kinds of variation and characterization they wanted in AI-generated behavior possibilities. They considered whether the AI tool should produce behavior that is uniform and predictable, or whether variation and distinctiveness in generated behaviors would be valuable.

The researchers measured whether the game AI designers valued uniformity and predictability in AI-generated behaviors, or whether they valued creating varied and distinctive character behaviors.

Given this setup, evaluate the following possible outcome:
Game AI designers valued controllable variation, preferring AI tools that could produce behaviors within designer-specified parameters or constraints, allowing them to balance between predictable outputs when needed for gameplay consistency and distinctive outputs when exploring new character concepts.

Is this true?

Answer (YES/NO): YES